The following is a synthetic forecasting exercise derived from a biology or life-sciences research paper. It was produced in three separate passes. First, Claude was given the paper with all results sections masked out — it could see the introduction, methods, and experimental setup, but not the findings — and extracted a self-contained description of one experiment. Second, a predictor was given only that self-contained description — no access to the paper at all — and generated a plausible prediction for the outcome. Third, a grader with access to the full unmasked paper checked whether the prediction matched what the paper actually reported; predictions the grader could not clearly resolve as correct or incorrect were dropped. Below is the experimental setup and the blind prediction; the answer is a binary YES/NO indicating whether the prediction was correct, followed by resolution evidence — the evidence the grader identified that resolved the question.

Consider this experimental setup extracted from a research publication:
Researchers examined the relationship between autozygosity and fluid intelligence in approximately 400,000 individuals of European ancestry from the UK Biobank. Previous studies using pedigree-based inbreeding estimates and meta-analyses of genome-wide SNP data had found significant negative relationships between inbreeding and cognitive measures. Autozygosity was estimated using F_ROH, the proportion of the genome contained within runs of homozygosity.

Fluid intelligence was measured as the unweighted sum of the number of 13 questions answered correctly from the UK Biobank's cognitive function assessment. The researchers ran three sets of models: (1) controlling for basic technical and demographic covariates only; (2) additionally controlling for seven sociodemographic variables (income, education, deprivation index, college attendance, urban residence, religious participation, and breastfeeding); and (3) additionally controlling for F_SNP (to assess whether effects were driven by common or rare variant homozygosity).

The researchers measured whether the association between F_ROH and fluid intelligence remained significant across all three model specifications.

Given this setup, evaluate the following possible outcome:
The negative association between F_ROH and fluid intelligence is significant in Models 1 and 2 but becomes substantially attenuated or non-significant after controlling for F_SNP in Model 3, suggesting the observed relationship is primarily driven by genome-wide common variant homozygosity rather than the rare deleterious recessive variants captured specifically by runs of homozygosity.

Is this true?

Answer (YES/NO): NO